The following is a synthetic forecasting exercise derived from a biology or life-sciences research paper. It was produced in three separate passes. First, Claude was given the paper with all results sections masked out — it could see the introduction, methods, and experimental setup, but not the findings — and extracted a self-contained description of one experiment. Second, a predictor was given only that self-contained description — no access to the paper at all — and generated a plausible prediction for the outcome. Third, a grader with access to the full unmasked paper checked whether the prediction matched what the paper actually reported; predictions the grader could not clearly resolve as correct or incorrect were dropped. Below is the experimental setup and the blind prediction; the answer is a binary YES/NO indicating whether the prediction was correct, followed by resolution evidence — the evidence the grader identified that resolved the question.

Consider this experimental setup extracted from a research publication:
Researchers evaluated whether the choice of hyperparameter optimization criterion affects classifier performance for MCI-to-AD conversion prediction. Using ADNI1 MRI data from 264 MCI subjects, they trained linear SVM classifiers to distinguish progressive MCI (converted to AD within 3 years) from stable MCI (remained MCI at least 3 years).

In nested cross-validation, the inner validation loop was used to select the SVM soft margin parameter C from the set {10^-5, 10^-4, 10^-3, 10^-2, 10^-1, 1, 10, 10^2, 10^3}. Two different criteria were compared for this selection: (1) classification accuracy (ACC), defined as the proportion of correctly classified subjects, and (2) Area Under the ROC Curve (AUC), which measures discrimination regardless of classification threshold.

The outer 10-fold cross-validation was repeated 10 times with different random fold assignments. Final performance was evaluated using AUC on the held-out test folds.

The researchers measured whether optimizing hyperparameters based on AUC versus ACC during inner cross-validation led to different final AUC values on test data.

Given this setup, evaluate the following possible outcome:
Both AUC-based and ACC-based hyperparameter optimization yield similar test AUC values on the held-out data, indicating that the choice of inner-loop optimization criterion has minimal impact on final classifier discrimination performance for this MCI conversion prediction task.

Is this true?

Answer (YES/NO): YES